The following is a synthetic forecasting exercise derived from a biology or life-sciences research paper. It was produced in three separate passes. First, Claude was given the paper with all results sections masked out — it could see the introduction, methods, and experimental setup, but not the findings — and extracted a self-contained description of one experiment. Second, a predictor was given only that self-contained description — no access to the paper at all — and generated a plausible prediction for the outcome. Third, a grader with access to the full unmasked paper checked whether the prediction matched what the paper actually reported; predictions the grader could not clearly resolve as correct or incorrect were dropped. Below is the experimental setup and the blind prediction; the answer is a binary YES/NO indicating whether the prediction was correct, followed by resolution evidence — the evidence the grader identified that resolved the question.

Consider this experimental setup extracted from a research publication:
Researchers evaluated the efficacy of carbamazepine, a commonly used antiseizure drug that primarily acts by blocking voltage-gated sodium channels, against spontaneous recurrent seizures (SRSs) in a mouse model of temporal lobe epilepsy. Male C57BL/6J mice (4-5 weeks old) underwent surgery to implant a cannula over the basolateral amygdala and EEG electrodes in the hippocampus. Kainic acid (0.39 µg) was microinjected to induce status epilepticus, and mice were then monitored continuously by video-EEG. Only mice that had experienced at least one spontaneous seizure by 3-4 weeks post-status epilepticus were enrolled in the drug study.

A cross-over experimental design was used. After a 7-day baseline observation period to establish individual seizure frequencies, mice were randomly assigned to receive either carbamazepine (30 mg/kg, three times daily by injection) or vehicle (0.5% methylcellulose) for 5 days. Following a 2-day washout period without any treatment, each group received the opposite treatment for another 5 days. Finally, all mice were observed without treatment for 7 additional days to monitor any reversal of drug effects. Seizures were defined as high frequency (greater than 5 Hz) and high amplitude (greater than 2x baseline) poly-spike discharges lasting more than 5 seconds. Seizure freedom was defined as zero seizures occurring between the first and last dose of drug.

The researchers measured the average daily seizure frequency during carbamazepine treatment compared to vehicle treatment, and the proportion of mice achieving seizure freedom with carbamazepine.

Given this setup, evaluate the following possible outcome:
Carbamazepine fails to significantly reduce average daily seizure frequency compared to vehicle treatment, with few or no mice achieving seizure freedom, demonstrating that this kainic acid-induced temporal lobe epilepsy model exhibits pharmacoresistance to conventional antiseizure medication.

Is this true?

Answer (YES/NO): NO